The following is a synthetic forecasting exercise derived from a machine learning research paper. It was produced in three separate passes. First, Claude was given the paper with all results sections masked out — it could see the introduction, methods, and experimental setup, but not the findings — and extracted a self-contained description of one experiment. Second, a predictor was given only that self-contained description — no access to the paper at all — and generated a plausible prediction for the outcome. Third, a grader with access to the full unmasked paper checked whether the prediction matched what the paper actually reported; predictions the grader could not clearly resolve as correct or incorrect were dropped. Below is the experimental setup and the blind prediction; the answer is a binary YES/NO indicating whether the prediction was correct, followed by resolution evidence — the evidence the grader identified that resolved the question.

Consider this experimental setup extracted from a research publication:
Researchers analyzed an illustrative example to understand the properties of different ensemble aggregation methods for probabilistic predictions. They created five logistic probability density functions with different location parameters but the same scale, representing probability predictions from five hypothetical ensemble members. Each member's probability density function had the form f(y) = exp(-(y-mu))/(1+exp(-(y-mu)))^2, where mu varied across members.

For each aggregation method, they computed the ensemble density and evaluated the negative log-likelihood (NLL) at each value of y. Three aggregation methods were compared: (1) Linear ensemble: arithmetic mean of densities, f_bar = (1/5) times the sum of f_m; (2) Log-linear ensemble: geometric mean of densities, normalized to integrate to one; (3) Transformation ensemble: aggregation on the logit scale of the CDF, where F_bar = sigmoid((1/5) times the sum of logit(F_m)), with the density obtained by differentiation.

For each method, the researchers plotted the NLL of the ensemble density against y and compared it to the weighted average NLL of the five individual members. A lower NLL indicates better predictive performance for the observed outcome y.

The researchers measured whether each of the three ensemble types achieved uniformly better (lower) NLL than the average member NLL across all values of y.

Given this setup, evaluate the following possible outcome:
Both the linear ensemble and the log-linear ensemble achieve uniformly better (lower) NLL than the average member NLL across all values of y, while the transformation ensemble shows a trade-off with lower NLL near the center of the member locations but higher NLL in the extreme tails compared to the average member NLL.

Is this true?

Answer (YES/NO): NO